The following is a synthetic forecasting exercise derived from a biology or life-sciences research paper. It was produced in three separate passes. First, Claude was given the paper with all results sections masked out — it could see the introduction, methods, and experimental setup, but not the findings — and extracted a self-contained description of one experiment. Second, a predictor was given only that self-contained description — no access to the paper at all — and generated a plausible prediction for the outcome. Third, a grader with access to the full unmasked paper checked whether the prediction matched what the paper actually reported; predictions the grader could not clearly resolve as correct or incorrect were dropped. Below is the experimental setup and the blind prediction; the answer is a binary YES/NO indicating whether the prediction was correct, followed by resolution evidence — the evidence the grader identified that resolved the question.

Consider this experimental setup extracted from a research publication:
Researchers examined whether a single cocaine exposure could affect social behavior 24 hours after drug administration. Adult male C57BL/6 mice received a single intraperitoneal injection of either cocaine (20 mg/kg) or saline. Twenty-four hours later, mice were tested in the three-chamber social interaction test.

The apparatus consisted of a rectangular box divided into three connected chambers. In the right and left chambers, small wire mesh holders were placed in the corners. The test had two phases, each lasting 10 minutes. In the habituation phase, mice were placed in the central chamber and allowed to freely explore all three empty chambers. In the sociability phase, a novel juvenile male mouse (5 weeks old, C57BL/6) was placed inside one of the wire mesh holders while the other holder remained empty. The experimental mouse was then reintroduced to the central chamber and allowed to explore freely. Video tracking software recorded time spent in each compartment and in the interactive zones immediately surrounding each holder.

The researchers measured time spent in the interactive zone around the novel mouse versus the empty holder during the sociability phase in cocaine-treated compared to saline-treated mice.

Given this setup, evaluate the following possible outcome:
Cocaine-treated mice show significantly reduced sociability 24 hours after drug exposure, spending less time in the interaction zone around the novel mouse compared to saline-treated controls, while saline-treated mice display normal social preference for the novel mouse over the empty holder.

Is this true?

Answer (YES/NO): NO